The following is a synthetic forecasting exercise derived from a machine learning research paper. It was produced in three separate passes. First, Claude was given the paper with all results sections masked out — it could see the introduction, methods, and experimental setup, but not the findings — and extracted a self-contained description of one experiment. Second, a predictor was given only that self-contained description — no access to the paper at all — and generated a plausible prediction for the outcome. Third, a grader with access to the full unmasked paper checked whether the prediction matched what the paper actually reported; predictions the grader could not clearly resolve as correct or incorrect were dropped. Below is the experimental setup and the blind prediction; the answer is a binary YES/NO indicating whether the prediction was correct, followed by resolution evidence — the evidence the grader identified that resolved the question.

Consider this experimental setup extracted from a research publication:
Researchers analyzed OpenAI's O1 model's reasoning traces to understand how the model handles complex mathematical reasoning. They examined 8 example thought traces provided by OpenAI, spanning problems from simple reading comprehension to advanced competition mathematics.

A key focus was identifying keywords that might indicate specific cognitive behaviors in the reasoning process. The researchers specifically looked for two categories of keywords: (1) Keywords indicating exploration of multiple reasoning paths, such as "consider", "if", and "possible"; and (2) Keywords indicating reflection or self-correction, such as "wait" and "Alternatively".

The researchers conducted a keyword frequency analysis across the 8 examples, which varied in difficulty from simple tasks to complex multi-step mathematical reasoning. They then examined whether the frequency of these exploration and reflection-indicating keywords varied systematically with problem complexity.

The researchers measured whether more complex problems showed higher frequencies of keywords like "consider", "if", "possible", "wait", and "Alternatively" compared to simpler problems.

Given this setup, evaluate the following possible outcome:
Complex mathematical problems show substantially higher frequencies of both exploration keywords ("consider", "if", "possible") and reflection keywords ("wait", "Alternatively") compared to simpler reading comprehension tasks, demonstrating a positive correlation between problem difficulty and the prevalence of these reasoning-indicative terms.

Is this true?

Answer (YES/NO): NO